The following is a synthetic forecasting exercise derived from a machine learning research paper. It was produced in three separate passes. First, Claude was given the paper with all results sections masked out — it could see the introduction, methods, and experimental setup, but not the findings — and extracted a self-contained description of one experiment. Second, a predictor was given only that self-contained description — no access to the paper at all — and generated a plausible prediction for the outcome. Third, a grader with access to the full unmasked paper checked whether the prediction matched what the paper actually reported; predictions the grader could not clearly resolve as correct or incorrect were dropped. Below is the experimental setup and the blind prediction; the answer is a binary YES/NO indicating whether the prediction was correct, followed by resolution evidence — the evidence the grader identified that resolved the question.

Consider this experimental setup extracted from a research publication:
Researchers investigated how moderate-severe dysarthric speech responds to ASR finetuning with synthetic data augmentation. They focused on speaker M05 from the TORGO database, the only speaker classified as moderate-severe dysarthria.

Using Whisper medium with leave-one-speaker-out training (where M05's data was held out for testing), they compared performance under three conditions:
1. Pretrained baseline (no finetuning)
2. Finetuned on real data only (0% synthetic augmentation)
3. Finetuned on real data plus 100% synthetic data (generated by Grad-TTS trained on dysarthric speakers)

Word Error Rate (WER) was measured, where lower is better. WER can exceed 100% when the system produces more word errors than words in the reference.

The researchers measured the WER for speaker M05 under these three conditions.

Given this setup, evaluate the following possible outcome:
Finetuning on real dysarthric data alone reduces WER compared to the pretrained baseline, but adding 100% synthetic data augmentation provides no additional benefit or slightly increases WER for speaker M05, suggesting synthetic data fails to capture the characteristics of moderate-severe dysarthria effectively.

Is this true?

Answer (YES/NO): NO